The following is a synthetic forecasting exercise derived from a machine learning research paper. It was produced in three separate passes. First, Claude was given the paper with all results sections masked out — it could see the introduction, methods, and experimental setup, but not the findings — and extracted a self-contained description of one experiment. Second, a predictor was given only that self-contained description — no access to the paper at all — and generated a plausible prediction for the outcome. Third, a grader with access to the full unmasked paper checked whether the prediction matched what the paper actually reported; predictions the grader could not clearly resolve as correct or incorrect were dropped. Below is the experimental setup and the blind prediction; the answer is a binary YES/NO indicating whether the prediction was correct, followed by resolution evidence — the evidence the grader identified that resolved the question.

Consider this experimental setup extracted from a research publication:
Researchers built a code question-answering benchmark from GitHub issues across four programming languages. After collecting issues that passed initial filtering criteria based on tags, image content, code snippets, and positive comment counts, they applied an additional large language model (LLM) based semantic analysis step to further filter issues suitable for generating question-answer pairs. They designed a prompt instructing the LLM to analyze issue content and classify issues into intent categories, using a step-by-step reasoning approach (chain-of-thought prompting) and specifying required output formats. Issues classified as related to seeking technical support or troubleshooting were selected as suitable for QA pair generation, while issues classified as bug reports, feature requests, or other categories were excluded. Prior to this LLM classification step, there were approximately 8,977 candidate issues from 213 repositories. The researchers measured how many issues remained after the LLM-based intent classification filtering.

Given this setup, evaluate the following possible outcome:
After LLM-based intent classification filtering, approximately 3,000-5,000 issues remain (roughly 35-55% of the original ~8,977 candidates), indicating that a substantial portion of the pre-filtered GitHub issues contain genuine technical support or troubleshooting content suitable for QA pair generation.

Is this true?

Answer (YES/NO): NO